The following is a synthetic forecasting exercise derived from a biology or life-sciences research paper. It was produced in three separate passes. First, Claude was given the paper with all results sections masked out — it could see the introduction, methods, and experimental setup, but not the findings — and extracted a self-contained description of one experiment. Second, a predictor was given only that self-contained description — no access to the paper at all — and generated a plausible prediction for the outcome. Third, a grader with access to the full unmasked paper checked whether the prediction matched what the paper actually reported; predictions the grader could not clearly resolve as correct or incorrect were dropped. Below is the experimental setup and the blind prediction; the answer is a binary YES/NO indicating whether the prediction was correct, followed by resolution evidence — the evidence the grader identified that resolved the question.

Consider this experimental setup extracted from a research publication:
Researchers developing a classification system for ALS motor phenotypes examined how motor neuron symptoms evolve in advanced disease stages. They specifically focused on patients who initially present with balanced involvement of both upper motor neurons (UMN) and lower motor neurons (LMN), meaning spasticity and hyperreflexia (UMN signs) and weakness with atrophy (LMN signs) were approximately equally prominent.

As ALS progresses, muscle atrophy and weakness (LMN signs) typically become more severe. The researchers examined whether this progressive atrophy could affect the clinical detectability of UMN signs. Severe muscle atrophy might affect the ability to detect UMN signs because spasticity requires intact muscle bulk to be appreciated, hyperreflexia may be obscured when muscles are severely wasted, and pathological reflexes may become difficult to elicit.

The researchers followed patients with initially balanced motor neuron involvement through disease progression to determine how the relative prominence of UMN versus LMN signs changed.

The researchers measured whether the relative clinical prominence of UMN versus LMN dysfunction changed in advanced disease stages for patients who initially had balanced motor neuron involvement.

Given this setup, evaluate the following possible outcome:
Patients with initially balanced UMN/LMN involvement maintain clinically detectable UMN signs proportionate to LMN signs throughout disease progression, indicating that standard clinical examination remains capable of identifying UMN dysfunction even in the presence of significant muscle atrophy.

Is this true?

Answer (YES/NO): NO